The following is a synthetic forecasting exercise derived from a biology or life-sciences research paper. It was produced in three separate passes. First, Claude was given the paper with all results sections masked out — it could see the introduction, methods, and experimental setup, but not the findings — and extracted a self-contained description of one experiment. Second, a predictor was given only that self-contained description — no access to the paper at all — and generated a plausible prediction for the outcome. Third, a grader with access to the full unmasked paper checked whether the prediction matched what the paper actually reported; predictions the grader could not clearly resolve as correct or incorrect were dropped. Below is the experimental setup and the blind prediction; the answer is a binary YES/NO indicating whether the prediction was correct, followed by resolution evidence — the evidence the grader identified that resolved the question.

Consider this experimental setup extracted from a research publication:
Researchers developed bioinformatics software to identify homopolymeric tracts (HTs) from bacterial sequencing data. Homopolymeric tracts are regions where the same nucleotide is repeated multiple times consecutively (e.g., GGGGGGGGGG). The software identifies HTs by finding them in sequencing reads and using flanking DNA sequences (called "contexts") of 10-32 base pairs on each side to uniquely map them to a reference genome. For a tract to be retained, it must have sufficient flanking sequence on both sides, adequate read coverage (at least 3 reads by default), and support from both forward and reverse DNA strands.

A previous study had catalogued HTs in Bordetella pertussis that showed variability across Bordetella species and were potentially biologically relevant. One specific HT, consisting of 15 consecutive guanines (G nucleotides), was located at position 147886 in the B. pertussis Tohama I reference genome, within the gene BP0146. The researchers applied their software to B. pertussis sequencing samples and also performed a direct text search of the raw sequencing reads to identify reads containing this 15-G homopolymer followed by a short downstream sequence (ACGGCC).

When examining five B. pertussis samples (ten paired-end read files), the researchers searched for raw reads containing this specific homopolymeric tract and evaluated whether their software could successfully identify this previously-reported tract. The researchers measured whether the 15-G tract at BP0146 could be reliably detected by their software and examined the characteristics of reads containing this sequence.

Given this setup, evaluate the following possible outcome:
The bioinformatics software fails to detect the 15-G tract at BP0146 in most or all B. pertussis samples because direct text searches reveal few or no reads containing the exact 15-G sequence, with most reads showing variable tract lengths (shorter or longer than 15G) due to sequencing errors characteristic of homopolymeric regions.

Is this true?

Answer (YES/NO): NO